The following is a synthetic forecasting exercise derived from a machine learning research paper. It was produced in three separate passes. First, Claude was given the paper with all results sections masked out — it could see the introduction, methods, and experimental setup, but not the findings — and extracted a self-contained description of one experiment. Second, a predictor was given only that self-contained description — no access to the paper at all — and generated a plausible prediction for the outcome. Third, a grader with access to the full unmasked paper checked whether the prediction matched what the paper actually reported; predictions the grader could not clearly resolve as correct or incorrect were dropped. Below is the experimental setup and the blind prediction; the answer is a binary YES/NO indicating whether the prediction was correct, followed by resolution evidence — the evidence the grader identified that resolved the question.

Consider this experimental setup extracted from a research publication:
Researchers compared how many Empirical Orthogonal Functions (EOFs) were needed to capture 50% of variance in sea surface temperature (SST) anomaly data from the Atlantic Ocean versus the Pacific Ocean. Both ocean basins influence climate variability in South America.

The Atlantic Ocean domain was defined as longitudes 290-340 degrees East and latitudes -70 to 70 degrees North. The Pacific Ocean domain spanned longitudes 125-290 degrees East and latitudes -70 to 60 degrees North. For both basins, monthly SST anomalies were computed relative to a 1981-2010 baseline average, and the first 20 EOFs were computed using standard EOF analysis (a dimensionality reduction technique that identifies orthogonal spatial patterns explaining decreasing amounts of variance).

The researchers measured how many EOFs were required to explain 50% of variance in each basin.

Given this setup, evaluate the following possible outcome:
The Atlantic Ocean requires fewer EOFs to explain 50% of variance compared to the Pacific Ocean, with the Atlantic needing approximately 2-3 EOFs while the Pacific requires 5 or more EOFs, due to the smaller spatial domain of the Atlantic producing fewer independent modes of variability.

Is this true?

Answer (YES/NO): NO